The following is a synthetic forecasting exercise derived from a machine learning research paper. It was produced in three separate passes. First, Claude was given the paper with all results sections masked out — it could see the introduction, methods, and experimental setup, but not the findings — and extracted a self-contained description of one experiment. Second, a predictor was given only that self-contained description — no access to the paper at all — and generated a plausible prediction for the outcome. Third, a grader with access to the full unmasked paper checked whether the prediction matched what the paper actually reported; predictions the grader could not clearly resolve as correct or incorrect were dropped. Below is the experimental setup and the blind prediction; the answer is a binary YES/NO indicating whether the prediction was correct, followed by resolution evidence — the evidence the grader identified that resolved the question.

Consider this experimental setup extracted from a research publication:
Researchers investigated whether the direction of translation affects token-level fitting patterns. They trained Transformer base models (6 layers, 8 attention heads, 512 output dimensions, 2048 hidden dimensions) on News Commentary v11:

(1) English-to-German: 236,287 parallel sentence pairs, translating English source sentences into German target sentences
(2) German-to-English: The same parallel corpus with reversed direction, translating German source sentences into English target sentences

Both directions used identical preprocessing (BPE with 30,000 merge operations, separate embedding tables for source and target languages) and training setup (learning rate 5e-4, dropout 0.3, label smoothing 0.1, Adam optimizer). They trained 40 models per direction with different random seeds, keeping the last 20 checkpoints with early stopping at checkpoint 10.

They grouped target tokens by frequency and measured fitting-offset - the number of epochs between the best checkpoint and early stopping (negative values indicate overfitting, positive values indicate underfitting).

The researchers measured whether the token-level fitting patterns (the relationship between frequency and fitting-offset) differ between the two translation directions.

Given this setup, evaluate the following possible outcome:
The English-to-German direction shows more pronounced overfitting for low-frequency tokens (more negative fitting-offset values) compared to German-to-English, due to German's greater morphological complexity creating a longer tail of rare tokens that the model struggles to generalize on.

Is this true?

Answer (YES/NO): NO